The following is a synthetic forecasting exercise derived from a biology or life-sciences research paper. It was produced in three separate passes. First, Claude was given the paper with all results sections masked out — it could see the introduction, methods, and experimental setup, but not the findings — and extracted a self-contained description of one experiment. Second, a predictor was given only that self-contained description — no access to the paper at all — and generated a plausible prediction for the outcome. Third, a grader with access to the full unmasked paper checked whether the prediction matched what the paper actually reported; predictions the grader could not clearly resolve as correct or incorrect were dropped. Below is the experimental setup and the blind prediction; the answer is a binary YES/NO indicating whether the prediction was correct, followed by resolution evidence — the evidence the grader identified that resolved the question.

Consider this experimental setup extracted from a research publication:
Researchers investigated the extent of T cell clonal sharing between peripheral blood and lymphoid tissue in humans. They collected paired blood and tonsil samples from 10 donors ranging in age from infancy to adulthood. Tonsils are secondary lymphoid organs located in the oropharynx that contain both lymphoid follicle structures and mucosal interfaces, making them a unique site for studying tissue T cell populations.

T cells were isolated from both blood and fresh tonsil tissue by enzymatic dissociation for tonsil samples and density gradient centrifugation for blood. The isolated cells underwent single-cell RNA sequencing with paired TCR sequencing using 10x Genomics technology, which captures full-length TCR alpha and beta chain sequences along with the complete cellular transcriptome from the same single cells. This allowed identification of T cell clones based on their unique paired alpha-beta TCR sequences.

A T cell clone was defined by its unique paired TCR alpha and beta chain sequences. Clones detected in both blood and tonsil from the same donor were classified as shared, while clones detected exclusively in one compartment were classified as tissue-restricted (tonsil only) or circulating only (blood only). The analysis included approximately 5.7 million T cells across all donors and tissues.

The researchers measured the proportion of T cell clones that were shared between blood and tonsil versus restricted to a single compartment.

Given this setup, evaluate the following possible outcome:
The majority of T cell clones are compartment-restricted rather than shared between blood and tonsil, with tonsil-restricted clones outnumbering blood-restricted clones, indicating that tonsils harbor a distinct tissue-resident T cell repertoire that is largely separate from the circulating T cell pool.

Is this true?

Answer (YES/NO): NO